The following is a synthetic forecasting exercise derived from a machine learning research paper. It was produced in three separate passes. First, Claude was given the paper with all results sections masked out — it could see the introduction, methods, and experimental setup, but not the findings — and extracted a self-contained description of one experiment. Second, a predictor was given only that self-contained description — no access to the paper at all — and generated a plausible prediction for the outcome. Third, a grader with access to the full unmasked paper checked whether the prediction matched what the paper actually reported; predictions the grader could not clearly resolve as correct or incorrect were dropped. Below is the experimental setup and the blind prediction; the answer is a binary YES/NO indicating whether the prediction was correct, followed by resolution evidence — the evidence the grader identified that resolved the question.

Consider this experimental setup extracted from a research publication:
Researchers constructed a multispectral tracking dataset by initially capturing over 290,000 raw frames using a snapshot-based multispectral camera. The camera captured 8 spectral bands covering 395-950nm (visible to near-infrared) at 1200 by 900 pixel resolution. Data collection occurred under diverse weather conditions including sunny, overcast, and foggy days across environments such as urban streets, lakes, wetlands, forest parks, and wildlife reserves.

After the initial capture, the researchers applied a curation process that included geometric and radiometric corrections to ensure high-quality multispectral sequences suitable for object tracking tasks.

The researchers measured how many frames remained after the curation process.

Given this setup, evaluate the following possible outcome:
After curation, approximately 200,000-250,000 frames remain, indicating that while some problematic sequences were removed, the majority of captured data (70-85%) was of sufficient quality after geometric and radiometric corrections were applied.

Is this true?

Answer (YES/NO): NO